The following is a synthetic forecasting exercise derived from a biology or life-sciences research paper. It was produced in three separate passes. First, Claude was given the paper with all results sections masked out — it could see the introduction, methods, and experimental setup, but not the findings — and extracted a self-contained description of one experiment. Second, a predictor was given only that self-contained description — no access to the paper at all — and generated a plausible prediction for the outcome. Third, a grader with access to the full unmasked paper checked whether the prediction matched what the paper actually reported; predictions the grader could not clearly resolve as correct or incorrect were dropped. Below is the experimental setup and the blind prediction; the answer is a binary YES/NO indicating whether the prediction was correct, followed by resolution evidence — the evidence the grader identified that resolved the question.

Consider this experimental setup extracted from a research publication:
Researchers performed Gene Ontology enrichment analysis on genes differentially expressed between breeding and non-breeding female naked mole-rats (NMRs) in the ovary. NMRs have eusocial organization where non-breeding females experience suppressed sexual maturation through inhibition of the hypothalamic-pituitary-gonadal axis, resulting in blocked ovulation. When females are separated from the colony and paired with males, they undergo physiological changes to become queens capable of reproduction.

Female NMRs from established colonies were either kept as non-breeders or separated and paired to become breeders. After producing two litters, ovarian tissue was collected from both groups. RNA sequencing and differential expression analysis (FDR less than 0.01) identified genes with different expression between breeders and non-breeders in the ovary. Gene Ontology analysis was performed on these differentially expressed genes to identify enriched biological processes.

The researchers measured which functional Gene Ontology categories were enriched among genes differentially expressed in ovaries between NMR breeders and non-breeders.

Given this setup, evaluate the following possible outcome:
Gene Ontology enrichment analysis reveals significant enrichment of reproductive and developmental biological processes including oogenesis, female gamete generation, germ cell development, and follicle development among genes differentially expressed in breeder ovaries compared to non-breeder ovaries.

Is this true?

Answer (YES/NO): NO